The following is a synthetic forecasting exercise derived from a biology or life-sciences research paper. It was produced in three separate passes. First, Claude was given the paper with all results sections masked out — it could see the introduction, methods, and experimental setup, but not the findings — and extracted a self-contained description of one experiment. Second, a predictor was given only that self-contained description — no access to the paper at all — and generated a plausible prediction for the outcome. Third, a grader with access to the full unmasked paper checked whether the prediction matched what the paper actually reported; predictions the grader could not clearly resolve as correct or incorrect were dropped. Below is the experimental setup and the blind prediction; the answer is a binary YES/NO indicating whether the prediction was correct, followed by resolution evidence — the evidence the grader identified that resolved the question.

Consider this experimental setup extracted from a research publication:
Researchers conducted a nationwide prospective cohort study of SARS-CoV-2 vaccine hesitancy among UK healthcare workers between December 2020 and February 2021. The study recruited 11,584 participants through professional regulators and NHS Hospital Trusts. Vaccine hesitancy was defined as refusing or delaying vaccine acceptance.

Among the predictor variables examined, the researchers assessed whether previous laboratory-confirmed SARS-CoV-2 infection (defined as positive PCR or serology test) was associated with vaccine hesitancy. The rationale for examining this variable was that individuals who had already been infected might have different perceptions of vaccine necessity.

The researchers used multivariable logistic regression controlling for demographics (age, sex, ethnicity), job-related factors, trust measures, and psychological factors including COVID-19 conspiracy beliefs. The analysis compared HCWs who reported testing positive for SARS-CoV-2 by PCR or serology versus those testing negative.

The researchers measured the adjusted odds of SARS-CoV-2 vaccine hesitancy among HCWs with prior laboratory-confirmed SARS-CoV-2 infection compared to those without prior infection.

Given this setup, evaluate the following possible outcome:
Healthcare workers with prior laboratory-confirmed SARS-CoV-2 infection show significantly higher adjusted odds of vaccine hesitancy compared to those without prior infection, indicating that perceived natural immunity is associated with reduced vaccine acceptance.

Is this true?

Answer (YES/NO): YES